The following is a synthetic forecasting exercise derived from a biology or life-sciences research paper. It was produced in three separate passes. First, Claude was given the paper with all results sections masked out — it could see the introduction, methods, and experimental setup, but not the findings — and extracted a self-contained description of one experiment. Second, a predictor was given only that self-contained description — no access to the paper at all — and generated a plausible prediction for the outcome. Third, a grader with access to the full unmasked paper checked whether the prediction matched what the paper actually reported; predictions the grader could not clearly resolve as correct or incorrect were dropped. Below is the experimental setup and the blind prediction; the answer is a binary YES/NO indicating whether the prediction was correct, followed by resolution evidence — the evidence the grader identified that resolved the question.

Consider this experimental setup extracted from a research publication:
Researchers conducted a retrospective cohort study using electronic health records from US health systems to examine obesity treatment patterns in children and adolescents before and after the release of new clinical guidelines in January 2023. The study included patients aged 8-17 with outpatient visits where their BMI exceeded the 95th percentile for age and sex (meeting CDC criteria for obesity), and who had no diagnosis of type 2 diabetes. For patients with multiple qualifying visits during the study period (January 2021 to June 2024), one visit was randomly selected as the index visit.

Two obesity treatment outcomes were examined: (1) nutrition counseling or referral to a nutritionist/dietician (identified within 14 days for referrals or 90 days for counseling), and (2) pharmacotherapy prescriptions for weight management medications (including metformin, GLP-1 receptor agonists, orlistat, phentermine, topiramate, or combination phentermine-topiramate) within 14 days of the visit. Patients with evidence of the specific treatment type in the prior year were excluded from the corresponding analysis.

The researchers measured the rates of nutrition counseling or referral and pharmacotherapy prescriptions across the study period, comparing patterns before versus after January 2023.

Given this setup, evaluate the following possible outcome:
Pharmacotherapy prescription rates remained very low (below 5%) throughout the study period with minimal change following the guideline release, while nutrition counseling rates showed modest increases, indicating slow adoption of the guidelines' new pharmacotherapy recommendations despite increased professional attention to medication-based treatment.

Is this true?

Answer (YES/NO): NO